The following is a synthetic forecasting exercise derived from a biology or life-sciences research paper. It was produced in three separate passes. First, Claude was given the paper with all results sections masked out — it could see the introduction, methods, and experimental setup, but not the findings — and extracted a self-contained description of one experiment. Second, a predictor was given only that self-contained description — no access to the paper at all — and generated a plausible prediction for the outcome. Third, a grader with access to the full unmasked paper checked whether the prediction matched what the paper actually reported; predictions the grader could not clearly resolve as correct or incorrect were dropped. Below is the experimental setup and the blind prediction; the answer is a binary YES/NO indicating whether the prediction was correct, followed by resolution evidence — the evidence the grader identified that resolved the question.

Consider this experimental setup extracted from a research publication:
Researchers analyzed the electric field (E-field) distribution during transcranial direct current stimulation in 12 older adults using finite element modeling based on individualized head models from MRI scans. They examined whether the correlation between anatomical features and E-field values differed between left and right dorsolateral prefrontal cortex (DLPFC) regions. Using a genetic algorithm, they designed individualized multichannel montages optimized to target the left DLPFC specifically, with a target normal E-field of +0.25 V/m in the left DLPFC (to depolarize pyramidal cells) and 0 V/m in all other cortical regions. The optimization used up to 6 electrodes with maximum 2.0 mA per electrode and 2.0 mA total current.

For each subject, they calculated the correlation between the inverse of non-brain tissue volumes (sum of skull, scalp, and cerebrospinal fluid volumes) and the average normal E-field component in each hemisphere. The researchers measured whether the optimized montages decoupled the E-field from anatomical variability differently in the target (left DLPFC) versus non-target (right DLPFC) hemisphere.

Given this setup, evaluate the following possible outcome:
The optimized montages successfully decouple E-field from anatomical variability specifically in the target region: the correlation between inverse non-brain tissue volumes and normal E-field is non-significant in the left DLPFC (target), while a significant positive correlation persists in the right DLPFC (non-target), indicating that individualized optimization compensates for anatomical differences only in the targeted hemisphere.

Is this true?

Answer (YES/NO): NO